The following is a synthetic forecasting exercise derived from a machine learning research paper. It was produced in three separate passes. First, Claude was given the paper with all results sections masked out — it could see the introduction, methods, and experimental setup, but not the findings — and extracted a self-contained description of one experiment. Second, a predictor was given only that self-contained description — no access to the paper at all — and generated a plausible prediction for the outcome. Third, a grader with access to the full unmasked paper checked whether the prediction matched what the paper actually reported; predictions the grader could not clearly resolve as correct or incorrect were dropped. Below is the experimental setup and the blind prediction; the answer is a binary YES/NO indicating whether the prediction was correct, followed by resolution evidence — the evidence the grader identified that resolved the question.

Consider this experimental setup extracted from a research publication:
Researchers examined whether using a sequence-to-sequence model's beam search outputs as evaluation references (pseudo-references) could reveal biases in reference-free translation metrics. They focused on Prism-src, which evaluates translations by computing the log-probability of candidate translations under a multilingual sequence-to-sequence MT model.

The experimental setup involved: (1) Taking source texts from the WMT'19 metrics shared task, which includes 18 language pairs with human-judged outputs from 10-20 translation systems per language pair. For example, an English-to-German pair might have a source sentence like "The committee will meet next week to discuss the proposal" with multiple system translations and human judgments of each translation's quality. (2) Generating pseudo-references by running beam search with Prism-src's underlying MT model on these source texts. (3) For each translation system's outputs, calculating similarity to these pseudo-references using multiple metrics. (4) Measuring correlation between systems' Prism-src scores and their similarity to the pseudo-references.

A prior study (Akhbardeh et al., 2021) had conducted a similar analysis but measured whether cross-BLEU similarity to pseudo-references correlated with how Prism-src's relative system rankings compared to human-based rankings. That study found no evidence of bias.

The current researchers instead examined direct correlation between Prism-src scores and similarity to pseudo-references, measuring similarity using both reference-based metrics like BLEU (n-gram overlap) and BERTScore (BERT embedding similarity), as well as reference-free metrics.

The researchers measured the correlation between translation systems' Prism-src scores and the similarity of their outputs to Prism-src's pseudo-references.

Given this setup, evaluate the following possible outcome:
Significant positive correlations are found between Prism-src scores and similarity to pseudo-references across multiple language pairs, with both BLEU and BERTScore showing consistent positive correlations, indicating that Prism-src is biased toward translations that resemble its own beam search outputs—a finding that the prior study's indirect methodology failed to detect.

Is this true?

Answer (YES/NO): YES